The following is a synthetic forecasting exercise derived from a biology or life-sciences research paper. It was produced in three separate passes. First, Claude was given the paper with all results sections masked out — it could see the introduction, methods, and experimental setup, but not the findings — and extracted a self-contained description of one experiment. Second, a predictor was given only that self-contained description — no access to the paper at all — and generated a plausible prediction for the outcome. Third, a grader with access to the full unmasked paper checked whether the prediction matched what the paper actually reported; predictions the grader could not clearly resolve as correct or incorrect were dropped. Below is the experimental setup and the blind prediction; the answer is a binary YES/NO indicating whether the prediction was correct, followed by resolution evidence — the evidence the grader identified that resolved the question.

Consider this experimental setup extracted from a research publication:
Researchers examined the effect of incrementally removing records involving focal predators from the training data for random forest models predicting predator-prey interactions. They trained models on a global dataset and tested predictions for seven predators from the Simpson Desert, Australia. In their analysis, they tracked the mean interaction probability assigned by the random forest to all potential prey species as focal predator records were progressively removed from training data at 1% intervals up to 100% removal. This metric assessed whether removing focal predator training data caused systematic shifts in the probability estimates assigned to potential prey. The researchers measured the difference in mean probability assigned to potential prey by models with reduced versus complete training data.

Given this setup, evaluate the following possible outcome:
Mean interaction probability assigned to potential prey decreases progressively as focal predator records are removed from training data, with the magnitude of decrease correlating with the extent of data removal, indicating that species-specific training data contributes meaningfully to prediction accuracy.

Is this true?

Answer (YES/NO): NO